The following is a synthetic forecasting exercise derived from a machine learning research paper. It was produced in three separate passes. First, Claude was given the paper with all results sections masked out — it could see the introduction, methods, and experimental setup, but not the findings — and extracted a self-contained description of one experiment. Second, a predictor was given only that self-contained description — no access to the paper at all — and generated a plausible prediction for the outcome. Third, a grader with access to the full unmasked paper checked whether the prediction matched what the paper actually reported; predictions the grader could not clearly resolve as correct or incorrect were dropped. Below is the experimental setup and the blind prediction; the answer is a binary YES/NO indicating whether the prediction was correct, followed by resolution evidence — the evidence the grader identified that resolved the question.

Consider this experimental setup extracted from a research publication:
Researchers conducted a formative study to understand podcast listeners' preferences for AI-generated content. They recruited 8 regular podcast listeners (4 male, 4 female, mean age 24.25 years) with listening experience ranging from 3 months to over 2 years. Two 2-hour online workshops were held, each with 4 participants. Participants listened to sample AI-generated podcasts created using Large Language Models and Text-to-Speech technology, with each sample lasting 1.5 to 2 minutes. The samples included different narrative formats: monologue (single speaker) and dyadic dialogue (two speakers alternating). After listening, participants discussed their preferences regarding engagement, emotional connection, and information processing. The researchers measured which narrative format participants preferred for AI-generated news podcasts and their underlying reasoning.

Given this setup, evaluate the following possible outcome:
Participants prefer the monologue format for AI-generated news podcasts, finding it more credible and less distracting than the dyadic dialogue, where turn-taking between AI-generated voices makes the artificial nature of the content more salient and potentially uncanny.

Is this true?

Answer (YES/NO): NO